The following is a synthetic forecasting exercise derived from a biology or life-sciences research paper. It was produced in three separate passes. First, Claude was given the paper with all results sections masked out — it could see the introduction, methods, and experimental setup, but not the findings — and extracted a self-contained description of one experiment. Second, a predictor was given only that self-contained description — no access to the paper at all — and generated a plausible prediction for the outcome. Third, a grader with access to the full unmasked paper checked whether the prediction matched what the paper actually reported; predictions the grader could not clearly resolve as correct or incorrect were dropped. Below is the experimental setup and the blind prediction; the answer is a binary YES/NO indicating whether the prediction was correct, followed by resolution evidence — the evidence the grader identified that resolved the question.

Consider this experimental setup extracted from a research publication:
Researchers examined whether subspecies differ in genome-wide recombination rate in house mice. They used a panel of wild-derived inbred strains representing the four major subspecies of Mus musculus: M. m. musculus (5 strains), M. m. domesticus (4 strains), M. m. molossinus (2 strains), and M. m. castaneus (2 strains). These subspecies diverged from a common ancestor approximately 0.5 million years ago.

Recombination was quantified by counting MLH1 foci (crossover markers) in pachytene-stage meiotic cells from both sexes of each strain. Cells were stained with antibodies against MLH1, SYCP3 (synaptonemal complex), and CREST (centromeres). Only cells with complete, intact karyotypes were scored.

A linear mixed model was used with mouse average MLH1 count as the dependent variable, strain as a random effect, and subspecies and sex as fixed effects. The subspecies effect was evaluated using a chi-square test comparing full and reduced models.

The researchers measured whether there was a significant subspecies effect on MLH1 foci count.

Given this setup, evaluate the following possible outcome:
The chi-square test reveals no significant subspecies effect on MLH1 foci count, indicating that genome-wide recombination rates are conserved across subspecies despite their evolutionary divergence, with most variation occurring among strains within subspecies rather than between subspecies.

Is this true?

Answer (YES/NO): NO